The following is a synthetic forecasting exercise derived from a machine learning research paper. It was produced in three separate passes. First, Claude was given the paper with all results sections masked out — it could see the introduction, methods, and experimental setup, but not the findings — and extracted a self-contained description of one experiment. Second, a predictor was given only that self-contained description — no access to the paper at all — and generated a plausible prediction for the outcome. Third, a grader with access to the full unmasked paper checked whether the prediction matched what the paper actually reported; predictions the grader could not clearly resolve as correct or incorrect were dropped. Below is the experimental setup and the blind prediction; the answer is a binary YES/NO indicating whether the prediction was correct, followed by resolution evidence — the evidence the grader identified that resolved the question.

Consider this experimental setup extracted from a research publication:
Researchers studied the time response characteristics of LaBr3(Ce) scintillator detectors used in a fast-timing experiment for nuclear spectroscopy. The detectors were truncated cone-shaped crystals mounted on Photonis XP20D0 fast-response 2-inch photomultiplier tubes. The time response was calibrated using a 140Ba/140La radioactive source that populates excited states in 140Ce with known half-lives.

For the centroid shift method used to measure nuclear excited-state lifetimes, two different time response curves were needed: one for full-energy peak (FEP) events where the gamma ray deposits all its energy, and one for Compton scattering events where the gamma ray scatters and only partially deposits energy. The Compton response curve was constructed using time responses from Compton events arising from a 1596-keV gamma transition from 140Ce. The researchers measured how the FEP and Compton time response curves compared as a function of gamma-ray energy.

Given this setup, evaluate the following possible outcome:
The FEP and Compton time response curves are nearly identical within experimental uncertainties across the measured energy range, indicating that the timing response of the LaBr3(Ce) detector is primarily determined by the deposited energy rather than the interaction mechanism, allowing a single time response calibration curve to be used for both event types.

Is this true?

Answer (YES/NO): NO